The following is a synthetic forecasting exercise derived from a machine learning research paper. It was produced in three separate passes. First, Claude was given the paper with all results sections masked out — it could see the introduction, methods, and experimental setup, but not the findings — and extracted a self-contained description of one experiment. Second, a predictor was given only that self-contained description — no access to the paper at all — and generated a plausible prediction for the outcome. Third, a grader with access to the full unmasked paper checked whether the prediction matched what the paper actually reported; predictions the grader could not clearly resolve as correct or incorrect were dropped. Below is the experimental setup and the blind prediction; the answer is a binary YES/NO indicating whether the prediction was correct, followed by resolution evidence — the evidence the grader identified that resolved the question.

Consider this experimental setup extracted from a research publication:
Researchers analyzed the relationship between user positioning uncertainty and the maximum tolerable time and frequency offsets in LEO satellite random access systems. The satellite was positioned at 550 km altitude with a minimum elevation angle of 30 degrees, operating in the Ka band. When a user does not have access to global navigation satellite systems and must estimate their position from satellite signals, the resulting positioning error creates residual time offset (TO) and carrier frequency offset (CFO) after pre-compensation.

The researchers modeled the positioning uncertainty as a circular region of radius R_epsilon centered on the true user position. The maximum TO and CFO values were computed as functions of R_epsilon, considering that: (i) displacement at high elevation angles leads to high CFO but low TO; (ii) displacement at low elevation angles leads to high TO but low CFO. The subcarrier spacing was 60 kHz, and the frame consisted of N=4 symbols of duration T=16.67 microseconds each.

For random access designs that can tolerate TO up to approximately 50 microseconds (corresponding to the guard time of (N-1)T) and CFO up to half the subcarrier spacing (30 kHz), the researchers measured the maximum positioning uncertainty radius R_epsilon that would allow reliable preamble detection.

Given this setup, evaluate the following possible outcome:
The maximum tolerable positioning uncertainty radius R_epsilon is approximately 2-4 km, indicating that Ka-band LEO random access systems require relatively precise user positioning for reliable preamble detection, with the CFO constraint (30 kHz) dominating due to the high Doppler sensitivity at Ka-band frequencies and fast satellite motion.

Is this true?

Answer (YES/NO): NO